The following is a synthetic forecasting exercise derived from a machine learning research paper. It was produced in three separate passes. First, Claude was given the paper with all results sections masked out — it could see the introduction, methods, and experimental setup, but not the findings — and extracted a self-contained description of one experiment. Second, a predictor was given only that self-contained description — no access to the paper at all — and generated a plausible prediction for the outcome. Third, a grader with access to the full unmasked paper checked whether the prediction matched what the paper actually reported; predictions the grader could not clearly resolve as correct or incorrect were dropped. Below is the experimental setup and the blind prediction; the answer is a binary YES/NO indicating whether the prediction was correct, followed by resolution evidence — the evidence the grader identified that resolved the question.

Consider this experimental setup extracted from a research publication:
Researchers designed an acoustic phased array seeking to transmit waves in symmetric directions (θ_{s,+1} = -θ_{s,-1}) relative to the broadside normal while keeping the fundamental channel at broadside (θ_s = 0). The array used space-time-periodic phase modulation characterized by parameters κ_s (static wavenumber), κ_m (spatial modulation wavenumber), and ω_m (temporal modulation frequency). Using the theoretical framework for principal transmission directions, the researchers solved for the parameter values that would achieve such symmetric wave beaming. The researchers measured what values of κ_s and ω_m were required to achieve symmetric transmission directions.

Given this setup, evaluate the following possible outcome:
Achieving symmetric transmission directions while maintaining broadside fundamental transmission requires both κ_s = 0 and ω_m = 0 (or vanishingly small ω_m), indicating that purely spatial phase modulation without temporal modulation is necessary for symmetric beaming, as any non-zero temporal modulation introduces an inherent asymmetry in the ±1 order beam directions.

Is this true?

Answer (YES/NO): YES